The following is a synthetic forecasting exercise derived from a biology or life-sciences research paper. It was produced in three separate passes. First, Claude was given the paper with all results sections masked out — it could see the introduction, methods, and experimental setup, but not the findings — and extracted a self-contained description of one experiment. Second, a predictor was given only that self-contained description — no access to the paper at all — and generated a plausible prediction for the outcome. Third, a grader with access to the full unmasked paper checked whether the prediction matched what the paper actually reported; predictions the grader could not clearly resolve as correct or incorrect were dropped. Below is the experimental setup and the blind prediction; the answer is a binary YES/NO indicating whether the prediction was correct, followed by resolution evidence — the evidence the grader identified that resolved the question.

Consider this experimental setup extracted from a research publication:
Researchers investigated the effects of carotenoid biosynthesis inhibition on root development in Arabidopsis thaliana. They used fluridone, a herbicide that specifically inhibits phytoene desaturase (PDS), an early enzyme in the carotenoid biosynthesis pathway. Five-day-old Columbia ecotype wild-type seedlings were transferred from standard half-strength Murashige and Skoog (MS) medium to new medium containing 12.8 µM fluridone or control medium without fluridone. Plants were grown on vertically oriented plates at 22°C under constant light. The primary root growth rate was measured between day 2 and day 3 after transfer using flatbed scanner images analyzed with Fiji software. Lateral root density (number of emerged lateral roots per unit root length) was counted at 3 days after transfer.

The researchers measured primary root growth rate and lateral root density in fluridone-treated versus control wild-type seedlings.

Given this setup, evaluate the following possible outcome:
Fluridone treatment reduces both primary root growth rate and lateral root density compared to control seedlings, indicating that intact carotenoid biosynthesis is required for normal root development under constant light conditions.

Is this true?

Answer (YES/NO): NO